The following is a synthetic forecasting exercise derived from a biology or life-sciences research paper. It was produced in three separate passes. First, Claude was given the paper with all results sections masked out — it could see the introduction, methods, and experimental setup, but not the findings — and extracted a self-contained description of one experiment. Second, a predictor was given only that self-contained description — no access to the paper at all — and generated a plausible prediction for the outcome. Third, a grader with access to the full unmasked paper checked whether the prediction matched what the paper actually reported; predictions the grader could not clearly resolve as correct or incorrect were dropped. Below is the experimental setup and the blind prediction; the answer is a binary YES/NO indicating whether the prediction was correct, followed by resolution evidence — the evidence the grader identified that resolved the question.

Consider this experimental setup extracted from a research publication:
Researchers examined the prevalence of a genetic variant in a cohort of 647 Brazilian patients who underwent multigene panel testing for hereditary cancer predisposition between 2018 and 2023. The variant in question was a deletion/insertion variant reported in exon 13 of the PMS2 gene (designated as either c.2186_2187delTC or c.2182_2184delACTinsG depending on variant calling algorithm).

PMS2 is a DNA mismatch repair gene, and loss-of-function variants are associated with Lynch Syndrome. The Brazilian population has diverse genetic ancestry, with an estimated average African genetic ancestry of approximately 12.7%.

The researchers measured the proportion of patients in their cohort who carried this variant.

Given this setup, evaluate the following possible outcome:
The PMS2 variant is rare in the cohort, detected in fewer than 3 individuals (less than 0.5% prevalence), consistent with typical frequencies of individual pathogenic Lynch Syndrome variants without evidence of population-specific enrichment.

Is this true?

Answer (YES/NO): NO